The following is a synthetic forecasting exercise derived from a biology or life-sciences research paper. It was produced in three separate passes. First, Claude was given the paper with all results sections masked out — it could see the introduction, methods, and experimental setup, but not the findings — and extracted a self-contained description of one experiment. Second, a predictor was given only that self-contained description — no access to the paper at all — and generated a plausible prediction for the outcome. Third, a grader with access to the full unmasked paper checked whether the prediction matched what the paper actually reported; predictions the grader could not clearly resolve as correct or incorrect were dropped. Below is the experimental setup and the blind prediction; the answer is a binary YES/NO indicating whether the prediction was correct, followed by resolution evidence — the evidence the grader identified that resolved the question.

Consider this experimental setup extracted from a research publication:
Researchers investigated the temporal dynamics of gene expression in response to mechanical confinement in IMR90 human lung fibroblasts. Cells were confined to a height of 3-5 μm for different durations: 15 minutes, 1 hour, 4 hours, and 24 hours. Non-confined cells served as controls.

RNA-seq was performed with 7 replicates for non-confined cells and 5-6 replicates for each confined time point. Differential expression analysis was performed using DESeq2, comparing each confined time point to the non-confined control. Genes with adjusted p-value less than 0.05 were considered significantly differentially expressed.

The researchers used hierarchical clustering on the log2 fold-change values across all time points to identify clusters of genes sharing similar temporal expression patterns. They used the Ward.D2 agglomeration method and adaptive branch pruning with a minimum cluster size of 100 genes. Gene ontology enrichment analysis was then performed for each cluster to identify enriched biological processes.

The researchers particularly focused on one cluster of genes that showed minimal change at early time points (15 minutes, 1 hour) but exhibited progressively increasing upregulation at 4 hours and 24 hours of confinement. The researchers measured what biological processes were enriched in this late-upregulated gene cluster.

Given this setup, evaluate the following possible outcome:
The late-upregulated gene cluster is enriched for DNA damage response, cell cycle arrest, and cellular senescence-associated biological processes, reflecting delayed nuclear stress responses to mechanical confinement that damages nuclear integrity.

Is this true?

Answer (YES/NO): NO